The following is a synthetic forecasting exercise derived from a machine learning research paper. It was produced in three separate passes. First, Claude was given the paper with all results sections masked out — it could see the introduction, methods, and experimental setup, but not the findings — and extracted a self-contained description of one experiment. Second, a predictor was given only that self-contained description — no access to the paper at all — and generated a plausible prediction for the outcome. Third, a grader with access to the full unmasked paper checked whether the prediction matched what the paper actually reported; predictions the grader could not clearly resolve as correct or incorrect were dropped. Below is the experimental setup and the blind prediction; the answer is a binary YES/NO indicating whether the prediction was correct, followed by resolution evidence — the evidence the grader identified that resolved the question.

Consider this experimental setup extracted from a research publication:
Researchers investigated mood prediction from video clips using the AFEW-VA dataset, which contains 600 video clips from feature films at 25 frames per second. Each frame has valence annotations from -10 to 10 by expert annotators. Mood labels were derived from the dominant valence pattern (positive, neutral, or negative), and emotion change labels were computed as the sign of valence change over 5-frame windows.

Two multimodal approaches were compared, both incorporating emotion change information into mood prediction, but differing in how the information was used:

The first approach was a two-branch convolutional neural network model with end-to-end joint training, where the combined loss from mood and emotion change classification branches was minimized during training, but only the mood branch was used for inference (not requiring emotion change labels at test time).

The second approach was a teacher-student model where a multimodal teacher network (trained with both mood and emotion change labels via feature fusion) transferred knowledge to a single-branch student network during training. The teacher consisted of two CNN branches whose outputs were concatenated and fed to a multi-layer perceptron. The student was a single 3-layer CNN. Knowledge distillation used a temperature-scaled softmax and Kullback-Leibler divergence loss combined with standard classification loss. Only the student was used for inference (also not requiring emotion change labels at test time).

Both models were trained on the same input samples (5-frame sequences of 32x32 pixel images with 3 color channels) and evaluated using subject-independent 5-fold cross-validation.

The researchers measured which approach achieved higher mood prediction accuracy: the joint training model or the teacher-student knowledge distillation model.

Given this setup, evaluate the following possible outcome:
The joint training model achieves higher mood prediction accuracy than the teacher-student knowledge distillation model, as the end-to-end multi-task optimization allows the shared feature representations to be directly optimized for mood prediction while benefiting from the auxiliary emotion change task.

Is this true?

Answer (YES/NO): NO